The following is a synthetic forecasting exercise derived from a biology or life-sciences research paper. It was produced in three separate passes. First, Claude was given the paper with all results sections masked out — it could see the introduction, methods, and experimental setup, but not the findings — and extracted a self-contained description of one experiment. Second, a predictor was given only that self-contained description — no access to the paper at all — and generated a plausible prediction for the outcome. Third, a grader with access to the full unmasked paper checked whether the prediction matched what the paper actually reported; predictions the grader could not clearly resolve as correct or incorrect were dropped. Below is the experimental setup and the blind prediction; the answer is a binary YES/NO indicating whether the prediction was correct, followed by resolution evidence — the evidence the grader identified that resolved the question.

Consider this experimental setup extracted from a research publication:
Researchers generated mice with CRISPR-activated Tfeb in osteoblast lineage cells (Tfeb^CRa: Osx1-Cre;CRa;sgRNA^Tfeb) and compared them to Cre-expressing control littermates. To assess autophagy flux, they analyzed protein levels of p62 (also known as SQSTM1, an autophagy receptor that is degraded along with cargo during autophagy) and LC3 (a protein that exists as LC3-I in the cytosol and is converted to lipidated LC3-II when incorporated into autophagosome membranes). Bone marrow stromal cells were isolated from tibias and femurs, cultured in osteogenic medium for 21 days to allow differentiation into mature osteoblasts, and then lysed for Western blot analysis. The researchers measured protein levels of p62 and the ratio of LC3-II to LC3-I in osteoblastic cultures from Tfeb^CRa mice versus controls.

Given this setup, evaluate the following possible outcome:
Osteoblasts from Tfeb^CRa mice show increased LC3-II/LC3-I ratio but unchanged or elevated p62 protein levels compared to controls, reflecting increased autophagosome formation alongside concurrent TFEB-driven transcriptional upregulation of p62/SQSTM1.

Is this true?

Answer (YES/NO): YES